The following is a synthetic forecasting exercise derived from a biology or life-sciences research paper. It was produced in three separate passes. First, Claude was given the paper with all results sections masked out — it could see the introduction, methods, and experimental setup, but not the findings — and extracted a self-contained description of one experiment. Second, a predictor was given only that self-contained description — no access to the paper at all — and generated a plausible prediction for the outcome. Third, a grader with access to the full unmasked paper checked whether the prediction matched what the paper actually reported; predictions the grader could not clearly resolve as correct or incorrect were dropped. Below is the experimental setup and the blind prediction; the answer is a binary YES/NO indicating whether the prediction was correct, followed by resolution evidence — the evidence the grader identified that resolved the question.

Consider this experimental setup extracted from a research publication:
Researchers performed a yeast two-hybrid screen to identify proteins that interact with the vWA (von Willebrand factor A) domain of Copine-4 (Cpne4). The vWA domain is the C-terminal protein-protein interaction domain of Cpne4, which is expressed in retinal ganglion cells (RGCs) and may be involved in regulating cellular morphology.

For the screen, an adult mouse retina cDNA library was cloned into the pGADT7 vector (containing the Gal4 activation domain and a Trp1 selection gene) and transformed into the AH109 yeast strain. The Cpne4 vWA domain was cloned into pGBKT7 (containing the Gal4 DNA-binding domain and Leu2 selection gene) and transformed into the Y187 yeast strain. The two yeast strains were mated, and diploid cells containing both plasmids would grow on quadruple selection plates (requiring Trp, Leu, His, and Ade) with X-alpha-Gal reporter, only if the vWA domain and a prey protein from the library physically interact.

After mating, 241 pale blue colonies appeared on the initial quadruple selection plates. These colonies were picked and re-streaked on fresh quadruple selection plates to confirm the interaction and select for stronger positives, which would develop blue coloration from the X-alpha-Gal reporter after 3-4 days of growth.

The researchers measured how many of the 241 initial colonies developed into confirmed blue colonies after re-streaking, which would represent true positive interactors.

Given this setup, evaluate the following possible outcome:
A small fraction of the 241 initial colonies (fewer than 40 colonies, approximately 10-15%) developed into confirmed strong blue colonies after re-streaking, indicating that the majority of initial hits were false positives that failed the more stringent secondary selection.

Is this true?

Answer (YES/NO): NO